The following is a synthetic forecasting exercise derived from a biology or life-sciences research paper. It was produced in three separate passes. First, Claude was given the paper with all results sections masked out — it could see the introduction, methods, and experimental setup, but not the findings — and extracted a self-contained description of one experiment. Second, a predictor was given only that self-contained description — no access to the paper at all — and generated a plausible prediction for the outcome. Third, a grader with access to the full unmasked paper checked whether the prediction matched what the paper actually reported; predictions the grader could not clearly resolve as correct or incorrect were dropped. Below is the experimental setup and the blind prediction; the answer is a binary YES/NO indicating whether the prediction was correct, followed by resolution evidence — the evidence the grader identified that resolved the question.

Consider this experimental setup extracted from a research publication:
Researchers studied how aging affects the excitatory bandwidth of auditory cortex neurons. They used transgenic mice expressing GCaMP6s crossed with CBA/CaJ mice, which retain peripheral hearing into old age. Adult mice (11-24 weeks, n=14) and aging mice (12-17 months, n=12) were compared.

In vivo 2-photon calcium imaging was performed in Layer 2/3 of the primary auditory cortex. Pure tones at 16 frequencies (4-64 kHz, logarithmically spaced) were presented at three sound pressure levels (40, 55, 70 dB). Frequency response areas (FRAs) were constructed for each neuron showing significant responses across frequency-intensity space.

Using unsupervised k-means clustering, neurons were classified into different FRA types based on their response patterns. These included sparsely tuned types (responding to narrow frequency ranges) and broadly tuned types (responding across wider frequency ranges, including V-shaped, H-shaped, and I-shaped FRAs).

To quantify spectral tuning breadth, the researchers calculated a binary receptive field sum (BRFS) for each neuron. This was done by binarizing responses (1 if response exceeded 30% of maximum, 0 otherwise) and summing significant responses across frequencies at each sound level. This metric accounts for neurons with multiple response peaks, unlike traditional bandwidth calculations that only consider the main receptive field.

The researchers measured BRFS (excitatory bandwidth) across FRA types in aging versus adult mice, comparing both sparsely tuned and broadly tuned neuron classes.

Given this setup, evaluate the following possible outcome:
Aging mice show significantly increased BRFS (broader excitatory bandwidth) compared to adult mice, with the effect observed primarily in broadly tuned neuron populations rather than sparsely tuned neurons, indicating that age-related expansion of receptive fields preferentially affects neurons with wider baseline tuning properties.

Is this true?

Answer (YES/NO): NO